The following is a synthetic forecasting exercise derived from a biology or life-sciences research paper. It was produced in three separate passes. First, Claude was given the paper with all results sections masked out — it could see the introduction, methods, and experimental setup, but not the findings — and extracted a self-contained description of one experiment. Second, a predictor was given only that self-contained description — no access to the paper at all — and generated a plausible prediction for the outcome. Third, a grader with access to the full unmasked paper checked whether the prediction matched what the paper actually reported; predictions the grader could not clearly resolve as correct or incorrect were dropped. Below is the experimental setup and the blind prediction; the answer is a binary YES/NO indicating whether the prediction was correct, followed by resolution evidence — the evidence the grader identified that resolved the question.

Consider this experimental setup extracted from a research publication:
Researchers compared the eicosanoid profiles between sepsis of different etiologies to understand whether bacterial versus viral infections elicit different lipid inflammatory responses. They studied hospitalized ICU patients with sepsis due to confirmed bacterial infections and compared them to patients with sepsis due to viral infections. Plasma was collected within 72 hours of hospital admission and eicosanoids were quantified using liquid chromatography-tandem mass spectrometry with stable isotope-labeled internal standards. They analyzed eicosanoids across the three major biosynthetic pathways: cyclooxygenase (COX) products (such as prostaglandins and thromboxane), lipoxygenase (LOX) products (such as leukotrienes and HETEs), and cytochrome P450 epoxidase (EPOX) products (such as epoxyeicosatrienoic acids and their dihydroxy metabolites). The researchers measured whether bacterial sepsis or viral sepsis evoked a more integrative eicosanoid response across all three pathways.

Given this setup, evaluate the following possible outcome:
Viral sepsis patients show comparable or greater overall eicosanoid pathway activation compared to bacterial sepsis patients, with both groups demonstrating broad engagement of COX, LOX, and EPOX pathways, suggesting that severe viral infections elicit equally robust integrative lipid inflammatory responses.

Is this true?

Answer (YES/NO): NO